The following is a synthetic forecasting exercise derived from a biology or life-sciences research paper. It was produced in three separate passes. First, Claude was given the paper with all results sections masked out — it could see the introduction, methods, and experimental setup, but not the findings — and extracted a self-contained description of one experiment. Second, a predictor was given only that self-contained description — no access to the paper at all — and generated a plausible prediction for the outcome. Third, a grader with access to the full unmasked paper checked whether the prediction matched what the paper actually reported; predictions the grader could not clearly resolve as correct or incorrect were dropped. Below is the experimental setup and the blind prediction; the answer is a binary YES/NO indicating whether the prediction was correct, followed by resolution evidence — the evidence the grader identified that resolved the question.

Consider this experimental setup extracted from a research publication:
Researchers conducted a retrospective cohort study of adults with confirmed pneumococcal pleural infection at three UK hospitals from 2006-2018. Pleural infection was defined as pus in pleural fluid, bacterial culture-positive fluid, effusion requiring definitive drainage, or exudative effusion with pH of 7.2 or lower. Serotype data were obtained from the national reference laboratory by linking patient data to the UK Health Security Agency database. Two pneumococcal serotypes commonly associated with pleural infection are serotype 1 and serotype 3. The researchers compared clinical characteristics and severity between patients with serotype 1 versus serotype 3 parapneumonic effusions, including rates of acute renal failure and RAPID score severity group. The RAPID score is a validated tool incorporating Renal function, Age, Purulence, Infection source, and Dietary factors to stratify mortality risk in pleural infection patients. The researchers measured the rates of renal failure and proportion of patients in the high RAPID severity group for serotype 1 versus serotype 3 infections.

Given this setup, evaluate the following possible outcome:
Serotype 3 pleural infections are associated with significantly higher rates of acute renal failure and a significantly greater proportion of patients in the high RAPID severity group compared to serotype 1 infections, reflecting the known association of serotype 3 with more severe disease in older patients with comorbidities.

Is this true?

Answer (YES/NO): NO